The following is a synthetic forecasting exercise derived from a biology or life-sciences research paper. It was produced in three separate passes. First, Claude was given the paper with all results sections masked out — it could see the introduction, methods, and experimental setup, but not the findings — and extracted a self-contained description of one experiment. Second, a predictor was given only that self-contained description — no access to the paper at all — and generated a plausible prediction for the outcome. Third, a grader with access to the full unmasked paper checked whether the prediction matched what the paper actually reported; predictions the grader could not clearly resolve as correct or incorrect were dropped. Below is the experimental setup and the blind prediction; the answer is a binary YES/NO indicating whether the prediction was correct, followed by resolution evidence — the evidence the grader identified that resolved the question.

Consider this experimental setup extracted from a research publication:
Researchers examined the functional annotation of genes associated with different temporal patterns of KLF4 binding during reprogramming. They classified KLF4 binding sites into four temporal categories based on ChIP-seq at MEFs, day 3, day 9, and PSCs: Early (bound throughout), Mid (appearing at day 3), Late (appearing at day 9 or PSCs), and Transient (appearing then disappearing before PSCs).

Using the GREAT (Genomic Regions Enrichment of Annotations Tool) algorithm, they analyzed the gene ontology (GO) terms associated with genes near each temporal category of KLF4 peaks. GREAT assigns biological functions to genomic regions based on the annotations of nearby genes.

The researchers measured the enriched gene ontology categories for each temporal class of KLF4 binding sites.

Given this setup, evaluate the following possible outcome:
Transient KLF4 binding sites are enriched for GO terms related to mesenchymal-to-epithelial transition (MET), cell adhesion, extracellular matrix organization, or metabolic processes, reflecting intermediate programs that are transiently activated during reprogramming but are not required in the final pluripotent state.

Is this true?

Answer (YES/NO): NO